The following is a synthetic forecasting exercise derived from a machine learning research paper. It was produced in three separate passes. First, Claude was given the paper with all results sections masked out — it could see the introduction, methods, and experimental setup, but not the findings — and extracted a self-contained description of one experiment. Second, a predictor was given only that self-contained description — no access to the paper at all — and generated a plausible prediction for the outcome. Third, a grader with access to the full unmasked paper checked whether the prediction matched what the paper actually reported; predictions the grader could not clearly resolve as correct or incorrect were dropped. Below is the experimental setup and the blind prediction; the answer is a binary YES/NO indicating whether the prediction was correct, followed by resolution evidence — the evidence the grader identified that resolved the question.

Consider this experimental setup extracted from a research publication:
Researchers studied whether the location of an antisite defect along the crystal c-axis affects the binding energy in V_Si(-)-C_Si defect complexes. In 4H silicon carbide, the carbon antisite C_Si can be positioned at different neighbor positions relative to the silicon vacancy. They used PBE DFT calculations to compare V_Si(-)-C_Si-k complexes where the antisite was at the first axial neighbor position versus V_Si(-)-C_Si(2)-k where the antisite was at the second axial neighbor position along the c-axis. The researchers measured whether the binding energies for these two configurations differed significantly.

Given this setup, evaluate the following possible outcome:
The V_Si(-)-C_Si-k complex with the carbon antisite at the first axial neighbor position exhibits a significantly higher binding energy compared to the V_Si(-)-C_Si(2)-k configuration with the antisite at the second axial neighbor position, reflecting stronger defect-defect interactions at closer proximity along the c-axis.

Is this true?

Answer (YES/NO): NO